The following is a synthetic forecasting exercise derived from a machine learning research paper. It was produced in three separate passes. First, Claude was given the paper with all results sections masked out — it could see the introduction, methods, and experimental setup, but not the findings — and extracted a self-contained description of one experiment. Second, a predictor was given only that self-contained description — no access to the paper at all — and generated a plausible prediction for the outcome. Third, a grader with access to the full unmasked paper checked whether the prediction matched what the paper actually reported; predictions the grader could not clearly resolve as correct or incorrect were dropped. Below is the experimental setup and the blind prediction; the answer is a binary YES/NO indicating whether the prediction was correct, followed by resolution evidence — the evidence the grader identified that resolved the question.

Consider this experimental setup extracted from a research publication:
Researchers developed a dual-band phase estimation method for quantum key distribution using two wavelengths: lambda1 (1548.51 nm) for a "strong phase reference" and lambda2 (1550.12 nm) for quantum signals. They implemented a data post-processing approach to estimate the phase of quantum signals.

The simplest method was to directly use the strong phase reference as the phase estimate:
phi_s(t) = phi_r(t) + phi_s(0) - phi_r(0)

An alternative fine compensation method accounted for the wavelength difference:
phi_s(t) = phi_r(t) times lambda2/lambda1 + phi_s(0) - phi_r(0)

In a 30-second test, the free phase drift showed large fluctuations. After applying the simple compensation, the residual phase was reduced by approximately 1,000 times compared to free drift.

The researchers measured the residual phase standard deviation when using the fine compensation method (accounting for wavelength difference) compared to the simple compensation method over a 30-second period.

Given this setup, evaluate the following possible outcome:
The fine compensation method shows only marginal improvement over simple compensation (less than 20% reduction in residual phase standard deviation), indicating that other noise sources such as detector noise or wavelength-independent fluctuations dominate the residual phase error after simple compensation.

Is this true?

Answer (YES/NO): NO